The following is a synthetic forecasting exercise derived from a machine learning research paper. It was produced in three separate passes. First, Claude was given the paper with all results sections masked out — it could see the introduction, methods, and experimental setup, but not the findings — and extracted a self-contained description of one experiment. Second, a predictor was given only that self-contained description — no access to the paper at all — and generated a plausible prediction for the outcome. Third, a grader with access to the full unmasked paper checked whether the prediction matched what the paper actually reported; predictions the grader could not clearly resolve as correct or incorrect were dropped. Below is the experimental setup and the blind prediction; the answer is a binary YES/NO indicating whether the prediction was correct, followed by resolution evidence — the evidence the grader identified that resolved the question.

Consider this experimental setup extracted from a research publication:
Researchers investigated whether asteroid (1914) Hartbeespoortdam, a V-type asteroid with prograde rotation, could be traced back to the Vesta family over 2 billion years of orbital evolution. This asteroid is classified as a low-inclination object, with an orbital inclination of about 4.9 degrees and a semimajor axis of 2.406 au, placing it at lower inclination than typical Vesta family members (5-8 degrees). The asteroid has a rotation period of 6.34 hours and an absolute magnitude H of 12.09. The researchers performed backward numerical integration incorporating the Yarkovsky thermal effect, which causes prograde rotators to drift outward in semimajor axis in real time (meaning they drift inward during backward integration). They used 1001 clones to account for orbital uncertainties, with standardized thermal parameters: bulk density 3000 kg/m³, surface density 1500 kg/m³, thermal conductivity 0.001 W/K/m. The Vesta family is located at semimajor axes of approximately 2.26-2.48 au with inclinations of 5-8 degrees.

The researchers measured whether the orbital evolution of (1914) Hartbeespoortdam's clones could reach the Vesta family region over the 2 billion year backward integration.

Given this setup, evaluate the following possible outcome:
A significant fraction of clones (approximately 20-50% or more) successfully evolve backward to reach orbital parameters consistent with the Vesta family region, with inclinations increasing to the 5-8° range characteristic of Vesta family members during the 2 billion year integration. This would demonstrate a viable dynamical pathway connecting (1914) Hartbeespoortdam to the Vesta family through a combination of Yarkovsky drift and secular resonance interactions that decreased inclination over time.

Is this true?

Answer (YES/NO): NO